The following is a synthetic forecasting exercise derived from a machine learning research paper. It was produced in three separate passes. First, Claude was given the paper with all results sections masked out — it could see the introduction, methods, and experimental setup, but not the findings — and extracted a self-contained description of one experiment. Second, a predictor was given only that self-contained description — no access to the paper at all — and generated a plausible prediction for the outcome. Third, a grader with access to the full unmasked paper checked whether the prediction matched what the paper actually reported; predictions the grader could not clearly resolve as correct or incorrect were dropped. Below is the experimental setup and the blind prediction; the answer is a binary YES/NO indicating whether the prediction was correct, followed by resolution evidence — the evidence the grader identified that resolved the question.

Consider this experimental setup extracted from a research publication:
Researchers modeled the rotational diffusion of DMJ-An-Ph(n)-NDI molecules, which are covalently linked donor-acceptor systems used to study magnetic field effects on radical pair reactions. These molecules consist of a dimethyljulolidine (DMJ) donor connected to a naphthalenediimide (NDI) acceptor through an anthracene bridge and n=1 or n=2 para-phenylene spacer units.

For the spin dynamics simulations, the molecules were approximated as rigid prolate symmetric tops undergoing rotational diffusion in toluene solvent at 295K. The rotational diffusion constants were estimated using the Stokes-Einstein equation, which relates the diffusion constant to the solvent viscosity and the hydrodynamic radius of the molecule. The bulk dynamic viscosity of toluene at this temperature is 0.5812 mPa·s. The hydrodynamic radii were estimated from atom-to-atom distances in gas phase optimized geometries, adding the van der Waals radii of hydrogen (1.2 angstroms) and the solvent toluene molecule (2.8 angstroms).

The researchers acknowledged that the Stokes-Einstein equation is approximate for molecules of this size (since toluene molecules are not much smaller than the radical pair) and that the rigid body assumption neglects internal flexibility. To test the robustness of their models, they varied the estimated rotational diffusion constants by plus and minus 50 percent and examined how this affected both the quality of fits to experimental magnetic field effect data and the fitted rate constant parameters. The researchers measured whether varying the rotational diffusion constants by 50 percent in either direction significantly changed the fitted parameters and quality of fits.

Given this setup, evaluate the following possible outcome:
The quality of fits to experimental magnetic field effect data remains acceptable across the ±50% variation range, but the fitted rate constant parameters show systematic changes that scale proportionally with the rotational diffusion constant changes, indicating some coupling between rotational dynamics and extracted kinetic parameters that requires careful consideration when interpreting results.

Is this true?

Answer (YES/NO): NO